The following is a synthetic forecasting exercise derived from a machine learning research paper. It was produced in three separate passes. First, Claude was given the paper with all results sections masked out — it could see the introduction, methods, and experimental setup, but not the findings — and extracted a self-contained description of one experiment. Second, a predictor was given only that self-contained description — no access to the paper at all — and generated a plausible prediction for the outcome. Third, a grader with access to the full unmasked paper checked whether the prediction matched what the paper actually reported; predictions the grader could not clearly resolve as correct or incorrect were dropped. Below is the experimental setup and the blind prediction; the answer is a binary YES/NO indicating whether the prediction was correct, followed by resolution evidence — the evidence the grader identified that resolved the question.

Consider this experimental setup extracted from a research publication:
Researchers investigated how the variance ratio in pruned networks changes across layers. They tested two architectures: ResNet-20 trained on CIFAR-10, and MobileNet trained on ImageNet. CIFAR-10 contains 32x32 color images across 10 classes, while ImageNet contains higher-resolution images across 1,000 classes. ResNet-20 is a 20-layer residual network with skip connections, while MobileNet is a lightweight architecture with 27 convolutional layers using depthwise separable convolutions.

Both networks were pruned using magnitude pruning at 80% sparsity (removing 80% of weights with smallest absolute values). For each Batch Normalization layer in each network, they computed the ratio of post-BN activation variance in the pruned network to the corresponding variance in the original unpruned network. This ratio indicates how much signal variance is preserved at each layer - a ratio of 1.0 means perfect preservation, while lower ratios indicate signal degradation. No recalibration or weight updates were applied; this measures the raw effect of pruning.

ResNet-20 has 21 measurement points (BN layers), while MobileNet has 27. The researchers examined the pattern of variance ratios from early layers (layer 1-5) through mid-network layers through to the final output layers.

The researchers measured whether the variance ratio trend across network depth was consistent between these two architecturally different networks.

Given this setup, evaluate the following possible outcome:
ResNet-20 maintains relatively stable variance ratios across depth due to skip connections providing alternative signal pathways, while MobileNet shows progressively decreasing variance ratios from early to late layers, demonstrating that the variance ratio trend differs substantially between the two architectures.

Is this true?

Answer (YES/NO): NO